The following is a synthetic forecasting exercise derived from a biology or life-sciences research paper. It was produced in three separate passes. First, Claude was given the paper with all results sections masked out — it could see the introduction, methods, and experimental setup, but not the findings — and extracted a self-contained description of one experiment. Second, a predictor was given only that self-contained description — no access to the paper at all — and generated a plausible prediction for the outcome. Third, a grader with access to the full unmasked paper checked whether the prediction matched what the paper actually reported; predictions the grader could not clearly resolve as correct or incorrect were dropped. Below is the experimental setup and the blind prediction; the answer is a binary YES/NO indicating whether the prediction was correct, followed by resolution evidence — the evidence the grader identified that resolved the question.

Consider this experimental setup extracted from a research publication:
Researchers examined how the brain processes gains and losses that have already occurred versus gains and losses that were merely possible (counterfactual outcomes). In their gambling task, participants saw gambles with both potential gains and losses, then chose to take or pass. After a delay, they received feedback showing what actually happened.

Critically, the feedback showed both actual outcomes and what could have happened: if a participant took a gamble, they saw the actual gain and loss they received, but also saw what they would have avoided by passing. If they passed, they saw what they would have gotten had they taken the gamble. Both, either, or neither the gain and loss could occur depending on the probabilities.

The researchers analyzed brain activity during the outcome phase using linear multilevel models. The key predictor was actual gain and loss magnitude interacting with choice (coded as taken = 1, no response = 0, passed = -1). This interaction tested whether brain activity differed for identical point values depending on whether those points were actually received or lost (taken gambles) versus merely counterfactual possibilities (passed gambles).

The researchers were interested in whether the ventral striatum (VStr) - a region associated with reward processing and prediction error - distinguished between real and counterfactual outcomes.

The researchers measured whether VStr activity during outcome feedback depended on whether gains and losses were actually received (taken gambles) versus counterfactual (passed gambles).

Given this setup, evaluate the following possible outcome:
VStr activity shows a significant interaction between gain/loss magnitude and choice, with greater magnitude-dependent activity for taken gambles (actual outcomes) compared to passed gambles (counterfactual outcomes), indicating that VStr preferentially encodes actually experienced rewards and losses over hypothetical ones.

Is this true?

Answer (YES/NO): YES